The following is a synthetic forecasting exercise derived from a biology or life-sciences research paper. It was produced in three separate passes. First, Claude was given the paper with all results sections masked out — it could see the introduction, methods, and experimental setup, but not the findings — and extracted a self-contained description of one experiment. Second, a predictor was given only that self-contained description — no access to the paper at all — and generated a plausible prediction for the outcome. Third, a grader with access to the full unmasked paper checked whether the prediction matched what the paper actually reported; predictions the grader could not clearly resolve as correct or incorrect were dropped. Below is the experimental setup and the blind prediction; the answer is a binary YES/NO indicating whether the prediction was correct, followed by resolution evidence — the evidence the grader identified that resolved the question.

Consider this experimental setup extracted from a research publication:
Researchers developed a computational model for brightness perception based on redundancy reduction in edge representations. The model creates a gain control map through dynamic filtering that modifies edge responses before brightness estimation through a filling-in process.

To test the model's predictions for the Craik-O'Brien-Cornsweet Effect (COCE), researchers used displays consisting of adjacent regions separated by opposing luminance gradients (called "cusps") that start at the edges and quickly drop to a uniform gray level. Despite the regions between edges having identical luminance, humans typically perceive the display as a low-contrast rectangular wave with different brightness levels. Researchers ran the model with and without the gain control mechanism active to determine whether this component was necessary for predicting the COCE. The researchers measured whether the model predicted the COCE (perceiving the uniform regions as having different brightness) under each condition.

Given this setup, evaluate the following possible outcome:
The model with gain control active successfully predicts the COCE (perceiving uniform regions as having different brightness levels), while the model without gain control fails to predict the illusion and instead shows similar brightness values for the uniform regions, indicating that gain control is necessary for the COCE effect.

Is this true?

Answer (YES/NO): YES